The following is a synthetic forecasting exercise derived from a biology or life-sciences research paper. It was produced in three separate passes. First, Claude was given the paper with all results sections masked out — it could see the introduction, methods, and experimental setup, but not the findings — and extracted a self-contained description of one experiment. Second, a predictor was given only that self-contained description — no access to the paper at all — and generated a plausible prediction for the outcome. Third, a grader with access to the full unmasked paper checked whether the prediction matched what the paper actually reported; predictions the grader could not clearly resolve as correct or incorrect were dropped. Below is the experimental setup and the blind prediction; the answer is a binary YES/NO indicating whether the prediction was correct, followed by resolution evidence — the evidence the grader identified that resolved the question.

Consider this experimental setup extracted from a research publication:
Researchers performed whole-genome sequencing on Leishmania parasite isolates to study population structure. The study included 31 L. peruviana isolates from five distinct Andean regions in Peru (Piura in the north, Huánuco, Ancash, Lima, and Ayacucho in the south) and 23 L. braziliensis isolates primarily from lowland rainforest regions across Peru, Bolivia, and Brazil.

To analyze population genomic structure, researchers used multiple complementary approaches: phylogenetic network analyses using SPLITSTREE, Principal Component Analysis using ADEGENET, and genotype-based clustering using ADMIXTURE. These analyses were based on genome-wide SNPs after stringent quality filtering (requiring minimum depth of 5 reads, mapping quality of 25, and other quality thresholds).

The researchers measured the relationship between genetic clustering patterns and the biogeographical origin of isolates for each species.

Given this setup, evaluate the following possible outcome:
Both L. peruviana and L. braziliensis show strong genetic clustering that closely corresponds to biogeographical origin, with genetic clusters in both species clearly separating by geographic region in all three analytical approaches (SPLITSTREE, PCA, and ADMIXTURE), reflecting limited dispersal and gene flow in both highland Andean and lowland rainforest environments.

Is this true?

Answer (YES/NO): NO